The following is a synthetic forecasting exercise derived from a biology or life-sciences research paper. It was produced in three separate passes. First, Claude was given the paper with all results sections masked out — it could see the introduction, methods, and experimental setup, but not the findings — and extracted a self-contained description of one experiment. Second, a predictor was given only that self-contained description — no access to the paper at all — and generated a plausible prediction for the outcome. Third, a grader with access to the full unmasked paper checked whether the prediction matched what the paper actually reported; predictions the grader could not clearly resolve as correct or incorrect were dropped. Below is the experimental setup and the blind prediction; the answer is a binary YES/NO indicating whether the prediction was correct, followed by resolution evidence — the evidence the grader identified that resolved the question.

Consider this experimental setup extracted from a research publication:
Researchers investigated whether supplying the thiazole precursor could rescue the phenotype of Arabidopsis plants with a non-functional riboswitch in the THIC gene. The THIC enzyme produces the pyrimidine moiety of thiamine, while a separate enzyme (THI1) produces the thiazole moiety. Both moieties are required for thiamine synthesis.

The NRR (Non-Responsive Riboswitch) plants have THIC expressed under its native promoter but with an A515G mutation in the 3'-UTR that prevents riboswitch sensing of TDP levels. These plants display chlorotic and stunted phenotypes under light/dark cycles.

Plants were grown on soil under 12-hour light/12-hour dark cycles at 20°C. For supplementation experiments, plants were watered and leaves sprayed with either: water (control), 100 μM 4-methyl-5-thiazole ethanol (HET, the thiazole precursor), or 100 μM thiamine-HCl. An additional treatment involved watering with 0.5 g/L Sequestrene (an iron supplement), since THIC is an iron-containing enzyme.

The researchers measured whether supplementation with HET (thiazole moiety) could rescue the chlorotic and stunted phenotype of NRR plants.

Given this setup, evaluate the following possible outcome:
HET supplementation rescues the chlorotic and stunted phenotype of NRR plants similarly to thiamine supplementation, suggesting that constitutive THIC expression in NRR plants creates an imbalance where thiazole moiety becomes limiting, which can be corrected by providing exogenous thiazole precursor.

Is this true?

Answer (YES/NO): NO